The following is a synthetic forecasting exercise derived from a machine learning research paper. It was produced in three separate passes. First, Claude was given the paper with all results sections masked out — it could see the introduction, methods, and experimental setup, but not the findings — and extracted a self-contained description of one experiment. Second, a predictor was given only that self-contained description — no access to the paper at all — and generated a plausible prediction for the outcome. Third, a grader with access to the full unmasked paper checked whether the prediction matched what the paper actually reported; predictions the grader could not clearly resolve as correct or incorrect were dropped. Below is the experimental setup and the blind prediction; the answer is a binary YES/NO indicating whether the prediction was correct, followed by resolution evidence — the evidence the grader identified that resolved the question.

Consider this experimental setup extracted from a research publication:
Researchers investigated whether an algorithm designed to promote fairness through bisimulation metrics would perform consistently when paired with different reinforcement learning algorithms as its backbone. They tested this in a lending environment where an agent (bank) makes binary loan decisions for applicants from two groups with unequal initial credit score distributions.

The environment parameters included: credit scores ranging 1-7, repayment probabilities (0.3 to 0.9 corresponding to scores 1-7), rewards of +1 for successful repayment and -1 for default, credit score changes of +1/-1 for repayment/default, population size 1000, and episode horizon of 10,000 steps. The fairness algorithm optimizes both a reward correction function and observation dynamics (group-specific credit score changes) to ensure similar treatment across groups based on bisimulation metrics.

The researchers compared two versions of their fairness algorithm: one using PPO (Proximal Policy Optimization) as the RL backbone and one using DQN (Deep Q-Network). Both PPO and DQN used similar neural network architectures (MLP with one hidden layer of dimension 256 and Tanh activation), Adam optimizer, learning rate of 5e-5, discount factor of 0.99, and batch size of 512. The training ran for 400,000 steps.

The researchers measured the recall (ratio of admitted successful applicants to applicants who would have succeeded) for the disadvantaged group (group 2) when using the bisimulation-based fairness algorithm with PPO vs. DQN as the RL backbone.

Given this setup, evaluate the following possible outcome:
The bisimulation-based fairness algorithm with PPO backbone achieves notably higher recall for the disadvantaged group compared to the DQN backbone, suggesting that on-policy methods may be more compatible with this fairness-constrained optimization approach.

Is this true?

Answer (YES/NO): NO